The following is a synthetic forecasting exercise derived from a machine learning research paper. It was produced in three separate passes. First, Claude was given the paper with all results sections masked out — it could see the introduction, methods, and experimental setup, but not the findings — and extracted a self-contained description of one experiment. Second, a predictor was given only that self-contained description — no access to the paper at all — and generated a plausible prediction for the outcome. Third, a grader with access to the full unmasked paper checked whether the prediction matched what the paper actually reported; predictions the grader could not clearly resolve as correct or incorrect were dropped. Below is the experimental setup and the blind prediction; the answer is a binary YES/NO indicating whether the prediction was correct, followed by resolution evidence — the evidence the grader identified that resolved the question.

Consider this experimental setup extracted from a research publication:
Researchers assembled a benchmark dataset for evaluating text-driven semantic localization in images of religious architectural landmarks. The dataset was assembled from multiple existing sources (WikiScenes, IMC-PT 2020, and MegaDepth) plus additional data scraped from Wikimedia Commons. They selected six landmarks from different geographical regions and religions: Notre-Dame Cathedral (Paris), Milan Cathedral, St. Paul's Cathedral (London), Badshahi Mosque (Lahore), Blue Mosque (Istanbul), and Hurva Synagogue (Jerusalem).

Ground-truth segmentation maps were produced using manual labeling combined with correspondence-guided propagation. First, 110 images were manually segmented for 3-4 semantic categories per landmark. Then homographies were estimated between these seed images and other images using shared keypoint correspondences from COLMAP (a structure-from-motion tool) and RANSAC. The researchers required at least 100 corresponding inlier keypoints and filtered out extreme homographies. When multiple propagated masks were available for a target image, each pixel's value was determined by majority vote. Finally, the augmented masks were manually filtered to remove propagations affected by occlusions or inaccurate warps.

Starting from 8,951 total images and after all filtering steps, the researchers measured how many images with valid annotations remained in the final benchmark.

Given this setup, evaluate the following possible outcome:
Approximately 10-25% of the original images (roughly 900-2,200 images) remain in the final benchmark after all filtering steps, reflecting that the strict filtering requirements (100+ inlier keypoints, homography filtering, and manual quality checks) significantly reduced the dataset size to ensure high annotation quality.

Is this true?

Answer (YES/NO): NO